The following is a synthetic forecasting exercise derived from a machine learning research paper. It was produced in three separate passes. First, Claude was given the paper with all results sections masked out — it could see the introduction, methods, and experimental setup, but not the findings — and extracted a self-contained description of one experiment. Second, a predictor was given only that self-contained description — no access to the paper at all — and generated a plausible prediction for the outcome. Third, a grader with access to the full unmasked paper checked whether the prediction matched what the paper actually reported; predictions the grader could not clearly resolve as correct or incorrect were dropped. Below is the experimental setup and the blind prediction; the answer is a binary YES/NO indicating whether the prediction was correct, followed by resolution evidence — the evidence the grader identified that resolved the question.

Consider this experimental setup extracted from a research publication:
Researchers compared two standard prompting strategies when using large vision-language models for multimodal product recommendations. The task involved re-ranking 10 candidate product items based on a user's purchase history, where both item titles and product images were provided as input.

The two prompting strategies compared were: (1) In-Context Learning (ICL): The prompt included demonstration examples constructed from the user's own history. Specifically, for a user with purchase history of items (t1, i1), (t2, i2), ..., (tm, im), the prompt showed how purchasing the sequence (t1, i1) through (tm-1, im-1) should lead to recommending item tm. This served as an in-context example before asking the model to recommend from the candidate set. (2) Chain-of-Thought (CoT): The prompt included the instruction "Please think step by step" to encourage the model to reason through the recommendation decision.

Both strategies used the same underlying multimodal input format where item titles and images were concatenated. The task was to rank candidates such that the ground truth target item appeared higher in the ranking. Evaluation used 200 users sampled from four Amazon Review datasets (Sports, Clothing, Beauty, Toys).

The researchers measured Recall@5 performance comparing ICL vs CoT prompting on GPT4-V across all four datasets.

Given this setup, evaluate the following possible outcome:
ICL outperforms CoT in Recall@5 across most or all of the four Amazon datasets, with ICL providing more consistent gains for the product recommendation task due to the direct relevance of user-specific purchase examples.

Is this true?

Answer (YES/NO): YES